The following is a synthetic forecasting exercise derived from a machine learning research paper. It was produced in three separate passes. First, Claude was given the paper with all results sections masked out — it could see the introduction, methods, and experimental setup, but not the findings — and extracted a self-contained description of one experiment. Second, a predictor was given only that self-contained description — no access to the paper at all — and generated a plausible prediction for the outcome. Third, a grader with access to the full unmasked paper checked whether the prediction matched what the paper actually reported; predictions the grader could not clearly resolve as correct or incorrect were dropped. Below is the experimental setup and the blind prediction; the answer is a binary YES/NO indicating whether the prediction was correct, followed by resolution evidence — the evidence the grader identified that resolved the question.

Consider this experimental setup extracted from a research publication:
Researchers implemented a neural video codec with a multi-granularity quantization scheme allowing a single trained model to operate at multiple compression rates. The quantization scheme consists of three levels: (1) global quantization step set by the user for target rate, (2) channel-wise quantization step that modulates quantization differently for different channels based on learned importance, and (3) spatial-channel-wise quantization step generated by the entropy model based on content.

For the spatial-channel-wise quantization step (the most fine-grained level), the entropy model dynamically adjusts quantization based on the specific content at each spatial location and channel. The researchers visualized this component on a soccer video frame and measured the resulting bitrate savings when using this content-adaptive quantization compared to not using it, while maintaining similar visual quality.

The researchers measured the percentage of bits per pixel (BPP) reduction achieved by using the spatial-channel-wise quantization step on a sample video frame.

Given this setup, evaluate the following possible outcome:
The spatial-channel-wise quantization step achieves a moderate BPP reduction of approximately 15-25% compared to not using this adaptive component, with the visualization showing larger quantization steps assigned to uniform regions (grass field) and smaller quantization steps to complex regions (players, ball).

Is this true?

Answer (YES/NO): NO